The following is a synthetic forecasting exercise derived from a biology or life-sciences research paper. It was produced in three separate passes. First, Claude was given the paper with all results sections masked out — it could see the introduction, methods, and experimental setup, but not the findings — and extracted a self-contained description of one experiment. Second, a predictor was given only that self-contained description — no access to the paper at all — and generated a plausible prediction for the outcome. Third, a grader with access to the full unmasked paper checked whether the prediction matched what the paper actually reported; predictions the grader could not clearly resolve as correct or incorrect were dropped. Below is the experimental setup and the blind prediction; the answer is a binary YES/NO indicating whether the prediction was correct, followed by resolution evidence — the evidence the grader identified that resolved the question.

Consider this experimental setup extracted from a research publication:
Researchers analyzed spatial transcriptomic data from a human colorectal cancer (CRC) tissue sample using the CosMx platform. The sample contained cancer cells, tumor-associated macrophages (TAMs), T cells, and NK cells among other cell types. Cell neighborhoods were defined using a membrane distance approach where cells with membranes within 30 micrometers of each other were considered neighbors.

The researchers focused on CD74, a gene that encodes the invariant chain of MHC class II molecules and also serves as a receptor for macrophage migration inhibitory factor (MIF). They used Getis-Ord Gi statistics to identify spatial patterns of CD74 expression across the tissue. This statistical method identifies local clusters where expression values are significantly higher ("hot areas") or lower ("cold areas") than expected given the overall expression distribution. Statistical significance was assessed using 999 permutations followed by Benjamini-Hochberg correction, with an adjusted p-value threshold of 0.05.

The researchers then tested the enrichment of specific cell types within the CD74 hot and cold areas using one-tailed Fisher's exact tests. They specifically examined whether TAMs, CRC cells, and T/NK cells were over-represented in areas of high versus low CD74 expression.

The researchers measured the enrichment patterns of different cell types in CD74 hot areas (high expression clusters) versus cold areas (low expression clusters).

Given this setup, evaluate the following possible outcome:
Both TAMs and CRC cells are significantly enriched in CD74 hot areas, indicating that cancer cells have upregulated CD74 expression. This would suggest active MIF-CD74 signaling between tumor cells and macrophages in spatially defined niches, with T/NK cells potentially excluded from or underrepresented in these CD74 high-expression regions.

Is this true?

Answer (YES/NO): NO